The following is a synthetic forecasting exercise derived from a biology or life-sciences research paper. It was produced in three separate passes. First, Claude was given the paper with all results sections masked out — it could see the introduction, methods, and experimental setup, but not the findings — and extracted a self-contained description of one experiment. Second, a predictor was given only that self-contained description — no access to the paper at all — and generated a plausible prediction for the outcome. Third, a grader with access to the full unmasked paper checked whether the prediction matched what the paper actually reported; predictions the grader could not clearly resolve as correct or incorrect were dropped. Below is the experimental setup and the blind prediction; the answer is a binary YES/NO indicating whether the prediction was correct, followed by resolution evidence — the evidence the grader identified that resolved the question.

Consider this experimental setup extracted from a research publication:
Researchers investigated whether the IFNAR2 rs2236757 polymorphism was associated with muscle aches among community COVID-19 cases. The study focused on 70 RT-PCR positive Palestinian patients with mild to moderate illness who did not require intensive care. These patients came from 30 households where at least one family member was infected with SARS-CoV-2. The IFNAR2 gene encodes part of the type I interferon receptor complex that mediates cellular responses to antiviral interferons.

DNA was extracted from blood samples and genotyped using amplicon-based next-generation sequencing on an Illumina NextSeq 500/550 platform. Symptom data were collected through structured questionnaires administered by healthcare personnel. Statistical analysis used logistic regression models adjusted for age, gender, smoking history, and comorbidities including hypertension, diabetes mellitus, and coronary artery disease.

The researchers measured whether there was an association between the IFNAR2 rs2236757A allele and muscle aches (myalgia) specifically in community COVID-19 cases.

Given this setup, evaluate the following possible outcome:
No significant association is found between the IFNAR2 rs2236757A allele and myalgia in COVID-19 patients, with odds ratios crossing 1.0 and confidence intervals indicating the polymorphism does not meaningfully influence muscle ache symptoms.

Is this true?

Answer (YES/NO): NO